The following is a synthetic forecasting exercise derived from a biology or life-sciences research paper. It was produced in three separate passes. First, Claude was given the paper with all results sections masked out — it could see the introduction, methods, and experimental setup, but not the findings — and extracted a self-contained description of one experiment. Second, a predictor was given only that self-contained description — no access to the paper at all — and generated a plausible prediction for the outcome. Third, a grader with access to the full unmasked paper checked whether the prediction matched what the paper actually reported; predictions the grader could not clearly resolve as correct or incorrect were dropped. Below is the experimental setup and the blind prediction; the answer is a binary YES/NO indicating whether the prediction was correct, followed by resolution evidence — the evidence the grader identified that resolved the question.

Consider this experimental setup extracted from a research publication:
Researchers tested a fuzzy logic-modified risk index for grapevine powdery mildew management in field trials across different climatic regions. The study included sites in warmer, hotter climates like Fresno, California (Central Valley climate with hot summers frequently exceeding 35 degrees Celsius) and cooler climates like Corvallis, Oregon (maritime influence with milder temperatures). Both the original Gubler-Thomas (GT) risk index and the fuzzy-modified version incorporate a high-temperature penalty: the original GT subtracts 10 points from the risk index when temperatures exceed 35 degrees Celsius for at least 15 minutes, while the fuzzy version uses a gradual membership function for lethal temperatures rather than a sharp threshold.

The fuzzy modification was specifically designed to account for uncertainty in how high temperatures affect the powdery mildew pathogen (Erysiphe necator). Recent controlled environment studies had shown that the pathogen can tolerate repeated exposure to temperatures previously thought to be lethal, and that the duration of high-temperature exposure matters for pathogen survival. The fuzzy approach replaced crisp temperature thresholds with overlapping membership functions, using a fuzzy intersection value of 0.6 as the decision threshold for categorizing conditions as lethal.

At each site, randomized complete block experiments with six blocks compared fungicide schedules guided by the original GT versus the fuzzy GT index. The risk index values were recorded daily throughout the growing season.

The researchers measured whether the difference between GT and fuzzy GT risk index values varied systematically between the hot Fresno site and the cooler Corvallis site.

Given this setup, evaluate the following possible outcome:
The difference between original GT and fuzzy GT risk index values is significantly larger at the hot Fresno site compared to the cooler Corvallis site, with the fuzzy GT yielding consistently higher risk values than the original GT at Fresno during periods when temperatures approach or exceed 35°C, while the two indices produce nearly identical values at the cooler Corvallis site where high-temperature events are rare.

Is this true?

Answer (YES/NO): NO